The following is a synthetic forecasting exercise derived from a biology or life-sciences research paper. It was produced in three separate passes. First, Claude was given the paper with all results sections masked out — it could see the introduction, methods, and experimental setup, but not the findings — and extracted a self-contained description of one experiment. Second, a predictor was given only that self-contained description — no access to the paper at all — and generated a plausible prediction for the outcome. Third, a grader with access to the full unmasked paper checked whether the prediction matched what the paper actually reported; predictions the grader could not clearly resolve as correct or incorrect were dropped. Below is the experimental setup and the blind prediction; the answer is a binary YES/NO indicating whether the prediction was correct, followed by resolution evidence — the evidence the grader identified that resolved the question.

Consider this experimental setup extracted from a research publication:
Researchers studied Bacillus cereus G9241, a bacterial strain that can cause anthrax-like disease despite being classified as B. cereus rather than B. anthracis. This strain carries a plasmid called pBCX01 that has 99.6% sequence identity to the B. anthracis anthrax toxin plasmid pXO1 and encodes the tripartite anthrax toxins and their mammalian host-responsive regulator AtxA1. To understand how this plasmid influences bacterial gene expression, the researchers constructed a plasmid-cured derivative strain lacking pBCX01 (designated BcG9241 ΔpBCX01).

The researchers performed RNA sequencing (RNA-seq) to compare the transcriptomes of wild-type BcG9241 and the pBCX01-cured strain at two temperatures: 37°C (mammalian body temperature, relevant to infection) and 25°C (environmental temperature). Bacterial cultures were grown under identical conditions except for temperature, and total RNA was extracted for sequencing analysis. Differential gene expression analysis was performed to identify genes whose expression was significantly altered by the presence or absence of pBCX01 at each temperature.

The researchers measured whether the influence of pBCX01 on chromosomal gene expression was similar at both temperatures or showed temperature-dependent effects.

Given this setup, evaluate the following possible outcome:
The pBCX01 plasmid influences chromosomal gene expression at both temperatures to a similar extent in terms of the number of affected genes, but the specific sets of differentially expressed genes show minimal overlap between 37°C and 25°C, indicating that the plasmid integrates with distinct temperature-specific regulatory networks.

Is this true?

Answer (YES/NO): NO